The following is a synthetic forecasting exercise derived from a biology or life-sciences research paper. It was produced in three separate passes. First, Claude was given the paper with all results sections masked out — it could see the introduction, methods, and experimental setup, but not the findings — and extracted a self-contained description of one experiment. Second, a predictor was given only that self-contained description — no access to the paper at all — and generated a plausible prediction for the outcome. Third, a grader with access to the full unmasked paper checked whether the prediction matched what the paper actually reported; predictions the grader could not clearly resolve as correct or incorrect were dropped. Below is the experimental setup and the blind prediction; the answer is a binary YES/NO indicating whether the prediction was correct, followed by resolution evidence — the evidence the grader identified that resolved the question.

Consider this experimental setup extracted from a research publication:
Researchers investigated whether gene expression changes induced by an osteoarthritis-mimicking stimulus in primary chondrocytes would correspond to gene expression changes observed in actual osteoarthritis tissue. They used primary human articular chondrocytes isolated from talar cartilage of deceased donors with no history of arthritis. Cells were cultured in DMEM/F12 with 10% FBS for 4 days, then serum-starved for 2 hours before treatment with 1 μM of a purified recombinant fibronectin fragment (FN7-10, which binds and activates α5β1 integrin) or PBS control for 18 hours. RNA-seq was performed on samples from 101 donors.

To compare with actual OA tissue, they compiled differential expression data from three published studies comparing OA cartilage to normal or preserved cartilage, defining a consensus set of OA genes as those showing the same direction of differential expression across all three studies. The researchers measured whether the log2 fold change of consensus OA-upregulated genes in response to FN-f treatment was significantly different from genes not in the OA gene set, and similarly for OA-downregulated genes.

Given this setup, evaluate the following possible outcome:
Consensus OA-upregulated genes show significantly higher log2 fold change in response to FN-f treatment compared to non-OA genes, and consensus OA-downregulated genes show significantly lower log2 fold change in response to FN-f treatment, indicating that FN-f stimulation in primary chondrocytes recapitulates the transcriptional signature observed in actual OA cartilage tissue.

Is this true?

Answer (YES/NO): YES